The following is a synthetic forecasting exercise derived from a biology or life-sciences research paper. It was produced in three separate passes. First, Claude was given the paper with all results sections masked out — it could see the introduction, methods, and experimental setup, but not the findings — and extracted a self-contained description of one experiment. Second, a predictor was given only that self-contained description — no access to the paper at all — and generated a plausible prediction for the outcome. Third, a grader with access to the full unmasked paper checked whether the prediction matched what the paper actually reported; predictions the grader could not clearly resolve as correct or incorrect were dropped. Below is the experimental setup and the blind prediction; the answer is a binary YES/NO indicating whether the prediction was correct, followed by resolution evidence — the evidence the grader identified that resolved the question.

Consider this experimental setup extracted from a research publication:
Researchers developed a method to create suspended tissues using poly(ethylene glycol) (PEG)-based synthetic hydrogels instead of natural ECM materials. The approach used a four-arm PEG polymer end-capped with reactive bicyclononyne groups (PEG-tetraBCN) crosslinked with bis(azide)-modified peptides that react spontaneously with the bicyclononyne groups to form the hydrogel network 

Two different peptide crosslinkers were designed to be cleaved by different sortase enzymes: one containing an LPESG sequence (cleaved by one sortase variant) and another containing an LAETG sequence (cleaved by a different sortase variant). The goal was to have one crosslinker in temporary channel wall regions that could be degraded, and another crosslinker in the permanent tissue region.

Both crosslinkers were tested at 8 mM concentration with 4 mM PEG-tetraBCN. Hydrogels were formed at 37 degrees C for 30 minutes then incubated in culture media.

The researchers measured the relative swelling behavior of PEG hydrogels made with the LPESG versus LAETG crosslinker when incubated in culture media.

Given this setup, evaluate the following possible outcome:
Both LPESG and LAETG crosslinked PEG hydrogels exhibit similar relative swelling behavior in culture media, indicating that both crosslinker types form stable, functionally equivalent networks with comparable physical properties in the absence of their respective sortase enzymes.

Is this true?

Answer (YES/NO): NO